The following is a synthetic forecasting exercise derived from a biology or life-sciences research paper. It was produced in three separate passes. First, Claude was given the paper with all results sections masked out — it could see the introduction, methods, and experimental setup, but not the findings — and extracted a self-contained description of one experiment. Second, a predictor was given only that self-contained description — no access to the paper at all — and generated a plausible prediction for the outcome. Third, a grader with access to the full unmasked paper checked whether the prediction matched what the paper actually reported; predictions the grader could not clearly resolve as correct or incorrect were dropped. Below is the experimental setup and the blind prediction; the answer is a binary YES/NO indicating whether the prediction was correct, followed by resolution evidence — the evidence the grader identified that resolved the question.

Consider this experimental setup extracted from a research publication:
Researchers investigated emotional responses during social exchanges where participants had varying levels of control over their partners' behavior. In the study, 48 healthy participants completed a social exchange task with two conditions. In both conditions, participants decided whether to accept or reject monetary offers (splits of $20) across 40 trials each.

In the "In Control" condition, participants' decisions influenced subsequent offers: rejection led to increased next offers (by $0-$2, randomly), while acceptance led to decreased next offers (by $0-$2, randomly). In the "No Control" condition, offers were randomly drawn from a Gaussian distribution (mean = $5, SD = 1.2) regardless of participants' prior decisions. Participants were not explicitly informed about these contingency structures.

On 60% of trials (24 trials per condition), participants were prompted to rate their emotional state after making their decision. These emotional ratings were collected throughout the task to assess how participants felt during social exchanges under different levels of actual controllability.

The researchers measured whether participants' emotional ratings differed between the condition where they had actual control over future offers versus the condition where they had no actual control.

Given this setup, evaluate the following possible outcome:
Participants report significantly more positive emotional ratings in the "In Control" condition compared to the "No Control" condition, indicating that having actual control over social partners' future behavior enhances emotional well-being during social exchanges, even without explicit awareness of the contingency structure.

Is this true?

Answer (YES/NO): NO